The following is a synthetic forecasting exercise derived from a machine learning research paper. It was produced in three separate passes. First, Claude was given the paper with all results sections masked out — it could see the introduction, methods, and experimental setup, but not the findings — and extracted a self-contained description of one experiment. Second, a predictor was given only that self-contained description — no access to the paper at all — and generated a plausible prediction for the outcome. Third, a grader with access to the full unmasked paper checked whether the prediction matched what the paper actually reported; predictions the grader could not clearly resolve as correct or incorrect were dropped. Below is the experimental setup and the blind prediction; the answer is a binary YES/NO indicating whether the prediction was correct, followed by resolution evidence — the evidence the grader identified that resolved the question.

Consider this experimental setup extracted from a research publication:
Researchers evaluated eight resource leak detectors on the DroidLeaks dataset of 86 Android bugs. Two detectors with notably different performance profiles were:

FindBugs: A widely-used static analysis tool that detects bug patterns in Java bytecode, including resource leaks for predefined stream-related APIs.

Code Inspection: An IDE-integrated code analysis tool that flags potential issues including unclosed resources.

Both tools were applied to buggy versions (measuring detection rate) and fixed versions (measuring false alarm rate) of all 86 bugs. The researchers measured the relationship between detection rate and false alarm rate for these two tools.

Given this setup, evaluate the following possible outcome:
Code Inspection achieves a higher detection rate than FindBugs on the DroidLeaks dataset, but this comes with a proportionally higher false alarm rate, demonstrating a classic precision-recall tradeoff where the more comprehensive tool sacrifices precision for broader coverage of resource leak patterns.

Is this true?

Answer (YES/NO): YES